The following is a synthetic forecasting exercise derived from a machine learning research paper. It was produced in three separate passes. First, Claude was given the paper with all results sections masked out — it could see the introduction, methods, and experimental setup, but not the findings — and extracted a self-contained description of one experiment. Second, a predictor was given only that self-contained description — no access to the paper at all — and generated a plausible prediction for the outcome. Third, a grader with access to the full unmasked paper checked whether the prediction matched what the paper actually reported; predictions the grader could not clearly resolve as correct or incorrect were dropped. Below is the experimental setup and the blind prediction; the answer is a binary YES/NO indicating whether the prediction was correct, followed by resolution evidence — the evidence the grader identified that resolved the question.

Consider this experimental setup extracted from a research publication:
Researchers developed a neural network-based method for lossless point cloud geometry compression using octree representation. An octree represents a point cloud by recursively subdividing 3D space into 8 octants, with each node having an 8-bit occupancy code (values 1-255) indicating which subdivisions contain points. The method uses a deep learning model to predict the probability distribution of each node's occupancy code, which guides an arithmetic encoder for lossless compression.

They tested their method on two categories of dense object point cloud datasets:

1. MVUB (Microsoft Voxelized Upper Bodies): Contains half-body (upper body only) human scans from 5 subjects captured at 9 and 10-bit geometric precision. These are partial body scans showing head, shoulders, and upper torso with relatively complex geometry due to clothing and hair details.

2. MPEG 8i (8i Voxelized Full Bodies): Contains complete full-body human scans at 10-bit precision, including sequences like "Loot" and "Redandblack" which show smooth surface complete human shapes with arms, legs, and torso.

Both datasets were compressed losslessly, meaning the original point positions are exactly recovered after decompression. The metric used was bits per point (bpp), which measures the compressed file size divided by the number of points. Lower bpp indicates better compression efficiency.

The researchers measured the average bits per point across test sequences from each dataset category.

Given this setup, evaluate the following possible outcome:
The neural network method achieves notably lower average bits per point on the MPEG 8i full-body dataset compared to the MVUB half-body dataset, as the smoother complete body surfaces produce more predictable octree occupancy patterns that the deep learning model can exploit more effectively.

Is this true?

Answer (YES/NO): YES